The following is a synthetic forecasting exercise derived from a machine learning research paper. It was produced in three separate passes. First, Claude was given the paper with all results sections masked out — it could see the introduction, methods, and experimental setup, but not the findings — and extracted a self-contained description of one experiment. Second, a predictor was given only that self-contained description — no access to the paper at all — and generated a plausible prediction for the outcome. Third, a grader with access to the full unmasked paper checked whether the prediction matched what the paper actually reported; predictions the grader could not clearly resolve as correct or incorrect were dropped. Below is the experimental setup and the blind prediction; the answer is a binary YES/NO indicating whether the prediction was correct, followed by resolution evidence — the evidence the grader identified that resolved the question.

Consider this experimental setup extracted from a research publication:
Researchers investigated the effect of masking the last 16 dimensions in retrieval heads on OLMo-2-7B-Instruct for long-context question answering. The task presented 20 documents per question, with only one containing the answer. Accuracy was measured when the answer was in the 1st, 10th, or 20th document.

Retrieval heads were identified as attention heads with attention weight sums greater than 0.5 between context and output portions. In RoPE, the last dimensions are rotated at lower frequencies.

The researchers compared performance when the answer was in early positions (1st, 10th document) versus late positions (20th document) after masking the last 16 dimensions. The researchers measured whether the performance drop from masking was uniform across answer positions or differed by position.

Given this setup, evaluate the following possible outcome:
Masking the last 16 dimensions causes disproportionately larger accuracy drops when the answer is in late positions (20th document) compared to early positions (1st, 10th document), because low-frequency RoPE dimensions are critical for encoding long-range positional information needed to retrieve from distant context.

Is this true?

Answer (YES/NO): NO